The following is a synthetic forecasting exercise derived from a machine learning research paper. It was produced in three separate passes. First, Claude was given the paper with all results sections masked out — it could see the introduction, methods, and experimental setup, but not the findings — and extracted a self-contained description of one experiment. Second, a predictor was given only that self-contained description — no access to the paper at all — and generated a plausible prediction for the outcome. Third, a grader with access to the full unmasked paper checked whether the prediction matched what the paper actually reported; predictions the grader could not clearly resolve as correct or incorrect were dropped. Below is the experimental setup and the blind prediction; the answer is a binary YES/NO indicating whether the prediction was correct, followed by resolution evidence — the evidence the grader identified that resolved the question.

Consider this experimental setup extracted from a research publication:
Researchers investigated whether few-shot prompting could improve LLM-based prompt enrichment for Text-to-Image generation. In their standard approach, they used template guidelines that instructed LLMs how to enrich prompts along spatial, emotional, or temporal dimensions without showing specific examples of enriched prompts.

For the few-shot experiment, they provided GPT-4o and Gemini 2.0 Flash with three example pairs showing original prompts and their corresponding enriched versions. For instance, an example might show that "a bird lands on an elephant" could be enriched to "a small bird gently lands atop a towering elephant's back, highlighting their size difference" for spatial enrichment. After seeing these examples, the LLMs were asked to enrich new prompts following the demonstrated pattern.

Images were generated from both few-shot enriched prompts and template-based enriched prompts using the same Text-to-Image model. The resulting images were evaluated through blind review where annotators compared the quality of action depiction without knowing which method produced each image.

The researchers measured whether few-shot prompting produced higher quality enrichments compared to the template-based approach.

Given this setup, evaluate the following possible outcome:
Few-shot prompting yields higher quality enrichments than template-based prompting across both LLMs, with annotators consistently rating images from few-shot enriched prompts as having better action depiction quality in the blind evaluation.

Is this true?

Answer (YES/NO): NO